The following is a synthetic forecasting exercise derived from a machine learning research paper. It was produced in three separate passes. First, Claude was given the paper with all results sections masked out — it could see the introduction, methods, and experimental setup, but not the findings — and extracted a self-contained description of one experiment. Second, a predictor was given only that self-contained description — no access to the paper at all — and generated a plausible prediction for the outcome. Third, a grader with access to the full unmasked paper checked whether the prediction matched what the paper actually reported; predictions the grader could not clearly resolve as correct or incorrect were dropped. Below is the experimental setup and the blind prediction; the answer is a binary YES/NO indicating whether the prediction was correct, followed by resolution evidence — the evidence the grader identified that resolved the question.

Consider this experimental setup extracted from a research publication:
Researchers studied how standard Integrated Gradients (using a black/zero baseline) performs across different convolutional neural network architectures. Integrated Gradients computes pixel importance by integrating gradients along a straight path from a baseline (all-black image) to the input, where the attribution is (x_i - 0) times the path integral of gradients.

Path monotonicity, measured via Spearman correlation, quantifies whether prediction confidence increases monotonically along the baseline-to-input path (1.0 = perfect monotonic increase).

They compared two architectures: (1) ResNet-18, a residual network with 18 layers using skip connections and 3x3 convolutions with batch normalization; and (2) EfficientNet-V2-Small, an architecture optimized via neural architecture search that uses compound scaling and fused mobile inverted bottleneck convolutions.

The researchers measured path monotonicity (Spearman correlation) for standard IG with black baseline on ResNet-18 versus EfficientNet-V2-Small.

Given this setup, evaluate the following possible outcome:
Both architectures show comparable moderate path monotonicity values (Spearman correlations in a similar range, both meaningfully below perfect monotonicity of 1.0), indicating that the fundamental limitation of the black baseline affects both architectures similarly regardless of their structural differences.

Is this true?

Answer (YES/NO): NO